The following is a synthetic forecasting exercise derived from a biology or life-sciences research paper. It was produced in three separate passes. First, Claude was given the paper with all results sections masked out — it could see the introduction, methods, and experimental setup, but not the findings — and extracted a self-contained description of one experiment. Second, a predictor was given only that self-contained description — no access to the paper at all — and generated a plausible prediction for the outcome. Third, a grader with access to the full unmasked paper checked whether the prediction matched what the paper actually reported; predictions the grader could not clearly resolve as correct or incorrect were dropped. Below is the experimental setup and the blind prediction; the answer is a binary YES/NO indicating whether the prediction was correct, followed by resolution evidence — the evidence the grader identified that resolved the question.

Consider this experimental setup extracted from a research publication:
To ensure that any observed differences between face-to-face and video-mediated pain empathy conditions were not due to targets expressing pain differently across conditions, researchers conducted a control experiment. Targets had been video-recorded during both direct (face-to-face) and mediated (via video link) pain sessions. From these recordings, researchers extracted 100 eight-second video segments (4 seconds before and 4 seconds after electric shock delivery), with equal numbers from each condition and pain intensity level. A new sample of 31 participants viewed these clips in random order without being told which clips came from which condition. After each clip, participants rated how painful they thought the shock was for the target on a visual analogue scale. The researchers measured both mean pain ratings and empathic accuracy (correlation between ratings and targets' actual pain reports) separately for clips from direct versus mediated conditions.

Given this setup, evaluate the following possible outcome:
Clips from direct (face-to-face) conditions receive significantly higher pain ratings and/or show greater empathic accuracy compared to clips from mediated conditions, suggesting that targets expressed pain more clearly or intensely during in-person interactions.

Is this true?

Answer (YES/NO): NO